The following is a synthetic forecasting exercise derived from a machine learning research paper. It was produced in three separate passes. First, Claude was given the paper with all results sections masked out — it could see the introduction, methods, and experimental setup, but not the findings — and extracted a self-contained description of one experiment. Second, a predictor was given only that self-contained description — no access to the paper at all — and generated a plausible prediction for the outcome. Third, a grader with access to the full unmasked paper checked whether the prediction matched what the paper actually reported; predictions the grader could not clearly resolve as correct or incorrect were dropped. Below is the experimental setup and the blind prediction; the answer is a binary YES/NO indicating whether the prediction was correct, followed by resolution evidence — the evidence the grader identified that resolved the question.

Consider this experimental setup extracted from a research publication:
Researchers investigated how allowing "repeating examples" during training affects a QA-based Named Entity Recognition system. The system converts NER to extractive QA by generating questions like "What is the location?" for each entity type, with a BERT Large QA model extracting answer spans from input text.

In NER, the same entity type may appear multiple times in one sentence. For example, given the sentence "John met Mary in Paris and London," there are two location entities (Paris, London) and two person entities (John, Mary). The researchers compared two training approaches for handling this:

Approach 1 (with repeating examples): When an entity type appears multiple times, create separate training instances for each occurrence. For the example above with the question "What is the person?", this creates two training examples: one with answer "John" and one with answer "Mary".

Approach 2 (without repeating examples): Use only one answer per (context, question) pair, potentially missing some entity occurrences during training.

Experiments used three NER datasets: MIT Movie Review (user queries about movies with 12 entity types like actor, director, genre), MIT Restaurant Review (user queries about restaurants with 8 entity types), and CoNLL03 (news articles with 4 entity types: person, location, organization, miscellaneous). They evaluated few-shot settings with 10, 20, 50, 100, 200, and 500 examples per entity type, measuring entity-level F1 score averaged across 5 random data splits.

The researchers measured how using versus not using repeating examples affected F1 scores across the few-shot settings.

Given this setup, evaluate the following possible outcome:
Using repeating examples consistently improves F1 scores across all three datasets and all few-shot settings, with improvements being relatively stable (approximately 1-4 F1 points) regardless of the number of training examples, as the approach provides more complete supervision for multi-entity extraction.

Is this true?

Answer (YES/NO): NO